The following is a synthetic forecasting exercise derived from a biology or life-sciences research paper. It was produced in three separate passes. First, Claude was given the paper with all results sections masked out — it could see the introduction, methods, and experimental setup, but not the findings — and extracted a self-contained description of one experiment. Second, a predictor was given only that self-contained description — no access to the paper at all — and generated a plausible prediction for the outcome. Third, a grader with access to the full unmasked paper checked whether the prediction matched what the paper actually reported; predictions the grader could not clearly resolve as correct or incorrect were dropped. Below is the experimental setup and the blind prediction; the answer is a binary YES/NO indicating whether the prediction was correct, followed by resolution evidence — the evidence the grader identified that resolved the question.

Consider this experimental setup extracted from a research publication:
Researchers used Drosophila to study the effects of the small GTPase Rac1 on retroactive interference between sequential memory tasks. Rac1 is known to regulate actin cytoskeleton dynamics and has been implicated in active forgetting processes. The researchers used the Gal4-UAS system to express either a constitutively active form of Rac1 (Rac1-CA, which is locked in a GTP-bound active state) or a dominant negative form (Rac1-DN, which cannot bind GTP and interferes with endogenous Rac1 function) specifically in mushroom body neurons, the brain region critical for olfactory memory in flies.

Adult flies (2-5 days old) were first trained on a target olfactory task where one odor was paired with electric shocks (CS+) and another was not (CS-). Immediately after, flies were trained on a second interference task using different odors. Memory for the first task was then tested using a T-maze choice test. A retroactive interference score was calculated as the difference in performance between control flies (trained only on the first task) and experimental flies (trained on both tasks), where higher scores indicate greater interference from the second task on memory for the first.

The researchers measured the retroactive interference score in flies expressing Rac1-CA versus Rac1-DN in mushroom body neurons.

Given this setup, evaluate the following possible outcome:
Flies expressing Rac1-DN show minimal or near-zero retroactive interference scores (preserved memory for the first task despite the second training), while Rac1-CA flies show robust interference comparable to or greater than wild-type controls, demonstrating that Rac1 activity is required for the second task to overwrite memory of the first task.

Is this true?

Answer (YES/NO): NO